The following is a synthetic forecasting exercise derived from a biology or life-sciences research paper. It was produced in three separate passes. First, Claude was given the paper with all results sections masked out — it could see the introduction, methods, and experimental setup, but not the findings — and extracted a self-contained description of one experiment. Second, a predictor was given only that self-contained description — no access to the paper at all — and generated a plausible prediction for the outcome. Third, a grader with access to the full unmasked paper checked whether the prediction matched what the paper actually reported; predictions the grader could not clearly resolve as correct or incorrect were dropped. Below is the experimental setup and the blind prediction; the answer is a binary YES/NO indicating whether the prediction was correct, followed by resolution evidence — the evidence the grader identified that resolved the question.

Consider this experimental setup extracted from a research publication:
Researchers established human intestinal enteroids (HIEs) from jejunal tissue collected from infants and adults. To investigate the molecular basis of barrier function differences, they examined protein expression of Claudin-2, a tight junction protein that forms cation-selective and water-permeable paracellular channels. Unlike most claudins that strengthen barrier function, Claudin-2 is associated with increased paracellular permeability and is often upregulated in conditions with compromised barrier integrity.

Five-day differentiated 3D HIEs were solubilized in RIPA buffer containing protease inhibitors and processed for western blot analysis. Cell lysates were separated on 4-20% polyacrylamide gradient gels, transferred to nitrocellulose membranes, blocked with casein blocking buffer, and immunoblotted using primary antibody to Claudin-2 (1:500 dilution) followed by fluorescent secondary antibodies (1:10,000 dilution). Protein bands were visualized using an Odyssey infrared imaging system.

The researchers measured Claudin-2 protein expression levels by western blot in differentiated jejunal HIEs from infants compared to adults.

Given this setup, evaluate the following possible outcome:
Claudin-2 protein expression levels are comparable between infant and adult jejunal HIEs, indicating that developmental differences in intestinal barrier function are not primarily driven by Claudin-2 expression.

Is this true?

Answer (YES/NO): NO